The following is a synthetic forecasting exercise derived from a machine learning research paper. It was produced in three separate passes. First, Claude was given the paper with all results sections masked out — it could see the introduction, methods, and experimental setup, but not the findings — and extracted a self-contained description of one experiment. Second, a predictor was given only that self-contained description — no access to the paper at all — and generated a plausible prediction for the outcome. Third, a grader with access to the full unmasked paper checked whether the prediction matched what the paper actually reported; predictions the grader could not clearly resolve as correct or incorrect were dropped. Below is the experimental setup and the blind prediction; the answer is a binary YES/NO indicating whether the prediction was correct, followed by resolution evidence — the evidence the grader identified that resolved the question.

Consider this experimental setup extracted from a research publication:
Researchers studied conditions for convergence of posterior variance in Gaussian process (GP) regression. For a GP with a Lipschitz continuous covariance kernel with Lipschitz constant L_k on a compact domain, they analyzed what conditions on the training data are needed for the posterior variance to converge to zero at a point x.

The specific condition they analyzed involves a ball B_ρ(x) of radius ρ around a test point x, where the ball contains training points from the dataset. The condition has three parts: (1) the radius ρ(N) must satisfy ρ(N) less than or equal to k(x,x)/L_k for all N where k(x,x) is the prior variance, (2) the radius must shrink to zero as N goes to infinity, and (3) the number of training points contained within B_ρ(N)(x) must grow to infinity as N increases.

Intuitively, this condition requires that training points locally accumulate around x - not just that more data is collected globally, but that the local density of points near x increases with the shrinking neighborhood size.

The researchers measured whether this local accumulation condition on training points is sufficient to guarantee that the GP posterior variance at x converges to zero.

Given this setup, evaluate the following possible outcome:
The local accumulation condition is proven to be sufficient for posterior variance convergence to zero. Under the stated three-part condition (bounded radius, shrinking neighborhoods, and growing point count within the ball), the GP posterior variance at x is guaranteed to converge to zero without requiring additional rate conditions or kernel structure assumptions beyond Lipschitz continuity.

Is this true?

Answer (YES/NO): YES